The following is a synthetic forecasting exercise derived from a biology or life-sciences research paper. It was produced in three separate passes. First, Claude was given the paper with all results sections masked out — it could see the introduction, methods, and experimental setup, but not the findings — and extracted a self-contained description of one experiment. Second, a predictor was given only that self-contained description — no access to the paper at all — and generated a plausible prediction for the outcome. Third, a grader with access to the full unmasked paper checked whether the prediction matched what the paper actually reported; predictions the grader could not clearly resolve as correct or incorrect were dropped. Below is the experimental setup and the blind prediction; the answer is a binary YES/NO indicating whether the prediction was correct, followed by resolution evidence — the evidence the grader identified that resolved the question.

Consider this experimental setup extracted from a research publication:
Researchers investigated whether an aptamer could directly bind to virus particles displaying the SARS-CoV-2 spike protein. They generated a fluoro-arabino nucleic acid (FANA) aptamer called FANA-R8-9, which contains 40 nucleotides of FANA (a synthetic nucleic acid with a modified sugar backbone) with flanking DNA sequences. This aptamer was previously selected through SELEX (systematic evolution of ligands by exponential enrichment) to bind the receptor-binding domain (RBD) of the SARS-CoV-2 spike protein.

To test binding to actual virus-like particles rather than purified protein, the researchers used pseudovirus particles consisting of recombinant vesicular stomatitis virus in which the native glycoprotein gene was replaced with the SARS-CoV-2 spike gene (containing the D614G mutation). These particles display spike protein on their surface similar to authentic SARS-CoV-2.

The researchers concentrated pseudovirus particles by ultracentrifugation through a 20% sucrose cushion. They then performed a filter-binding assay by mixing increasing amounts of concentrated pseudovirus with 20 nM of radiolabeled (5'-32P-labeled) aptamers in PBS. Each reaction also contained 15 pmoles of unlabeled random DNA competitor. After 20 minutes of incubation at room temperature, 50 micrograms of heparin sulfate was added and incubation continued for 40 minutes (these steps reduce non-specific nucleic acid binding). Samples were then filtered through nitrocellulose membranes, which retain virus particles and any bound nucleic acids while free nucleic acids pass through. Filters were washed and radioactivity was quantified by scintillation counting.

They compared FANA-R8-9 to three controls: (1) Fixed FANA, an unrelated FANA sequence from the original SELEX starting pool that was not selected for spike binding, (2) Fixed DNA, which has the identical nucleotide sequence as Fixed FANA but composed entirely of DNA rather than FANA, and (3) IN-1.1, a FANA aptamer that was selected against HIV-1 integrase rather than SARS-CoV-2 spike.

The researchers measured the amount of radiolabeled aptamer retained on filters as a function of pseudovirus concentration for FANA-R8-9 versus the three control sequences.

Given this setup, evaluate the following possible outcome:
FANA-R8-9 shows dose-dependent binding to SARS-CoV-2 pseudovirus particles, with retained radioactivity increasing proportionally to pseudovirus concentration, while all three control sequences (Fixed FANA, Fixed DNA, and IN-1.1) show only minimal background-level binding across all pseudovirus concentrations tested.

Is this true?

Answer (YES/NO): YES